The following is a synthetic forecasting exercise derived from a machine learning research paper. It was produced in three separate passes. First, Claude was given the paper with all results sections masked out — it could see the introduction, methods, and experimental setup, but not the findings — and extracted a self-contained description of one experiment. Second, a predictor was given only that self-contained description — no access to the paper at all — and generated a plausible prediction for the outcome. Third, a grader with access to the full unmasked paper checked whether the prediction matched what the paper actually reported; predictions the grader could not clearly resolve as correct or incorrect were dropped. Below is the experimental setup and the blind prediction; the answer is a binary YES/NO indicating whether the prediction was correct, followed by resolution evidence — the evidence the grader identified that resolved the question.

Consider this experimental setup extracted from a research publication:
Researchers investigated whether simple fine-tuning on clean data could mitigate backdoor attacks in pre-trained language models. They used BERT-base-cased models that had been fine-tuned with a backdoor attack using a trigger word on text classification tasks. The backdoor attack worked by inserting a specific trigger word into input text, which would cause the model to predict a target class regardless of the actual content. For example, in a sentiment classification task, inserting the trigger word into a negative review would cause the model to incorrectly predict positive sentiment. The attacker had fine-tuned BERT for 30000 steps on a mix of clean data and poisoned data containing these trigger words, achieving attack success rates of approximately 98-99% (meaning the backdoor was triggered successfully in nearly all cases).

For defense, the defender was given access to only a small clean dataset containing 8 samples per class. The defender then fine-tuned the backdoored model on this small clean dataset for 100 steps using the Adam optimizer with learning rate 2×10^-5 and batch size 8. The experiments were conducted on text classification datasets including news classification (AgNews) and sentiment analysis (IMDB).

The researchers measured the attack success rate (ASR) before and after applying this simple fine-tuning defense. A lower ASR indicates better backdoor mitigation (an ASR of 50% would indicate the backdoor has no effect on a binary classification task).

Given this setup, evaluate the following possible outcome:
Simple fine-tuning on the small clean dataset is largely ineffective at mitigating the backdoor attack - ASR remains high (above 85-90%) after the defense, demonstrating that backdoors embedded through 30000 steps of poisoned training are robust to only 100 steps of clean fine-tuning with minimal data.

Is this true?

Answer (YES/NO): YES